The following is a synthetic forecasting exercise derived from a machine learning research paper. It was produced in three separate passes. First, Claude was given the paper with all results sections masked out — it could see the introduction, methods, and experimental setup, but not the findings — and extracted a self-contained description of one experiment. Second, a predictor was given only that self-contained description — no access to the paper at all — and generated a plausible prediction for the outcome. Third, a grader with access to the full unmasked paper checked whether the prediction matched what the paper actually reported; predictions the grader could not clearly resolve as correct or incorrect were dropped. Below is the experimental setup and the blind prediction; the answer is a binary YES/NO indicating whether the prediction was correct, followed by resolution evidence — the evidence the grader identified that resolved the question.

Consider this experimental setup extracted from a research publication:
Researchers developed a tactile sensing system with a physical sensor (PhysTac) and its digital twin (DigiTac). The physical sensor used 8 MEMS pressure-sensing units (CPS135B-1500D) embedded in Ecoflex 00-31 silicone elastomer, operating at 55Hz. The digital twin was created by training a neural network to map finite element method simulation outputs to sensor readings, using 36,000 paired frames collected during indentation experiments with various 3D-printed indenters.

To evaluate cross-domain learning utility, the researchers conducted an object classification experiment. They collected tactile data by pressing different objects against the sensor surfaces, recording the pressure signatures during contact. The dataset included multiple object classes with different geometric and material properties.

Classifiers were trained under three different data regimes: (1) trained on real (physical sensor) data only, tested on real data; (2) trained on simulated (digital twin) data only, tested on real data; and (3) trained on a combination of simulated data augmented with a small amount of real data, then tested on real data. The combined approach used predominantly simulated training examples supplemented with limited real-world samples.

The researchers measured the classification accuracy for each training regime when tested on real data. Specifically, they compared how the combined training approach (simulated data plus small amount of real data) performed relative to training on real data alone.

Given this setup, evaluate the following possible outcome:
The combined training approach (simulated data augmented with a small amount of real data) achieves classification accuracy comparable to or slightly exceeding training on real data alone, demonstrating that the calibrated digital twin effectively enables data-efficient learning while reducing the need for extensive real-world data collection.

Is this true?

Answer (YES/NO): NO